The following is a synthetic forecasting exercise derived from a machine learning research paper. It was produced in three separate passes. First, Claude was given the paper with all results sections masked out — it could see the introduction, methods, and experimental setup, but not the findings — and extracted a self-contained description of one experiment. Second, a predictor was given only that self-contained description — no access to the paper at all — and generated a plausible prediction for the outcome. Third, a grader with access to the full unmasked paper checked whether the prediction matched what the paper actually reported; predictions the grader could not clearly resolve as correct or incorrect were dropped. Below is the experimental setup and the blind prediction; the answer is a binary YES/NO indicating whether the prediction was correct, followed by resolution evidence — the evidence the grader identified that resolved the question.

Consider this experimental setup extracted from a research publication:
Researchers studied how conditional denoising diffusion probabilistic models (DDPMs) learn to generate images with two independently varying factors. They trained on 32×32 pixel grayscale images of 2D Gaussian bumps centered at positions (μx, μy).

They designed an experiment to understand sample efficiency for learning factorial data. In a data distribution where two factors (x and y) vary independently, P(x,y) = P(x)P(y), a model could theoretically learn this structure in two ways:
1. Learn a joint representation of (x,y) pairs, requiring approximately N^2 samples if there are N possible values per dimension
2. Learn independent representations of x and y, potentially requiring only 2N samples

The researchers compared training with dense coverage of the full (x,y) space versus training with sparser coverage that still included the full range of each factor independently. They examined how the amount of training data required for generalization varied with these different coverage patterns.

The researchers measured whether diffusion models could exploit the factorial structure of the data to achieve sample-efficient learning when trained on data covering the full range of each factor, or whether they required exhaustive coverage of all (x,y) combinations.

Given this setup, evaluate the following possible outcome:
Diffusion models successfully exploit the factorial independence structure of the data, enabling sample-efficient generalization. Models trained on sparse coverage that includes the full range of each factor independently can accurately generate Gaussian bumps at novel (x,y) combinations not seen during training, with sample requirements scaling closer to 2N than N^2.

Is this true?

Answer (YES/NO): YES